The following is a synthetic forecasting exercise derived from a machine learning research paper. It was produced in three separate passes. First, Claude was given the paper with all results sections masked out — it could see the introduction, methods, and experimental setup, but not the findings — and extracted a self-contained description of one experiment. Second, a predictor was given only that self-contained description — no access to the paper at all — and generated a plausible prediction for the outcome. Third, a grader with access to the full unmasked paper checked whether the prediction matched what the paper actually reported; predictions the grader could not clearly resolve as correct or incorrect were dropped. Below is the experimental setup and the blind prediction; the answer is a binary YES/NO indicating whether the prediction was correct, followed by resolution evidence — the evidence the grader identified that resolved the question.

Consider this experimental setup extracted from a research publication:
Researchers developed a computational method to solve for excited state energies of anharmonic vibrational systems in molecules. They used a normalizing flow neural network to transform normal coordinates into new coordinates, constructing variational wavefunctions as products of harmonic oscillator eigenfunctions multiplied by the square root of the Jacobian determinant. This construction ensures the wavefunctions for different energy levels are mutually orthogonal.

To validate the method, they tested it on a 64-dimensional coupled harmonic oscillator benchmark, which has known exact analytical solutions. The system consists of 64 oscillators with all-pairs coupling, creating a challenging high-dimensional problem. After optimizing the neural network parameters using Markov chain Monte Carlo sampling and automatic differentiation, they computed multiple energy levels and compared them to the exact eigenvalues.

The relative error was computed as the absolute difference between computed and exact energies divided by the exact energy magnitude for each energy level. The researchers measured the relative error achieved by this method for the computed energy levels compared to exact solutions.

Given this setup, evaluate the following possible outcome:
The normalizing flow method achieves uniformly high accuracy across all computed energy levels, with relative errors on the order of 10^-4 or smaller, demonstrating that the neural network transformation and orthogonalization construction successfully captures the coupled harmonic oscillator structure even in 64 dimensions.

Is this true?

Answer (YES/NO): YES